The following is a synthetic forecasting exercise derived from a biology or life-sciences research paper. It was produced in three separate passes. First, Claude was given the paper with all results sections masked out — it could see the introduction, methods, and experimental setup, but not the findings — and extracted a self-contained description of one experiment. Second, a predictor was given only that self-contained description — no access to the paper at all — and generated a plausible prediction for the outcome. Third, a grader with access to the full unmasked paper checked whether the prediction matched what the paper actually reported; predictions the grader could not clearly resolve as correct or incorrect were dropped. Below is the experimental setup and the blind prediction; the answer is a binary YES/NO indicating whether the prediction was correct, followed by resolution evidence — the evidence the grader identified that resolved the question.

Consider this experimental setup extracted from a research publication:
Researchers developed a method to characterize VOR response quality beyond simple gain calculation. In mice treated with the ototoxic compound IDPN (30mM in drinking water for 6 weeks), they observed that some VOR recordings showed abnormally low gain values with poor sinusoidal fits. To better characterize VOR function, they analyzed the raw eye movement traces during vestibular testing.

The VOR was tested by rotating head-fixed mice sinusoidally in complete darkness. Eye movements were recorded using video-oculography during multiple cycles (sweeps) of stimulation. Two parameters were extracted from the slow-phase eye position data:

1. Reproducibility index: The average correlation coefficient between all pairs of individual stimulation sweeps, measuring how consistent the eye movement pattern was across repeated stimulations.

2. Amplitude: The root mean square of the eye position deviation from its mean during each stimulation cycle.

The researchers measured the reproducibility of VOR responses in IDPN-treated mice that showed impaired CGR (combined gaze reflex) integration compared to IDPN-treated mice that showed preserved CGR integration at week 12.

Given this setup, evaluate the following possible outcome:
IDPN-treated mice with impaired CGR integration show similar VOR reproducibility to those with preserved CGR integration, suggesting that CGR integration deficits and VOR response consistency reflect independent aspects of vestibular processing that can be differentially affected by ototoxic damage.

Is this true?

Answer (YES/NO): NO